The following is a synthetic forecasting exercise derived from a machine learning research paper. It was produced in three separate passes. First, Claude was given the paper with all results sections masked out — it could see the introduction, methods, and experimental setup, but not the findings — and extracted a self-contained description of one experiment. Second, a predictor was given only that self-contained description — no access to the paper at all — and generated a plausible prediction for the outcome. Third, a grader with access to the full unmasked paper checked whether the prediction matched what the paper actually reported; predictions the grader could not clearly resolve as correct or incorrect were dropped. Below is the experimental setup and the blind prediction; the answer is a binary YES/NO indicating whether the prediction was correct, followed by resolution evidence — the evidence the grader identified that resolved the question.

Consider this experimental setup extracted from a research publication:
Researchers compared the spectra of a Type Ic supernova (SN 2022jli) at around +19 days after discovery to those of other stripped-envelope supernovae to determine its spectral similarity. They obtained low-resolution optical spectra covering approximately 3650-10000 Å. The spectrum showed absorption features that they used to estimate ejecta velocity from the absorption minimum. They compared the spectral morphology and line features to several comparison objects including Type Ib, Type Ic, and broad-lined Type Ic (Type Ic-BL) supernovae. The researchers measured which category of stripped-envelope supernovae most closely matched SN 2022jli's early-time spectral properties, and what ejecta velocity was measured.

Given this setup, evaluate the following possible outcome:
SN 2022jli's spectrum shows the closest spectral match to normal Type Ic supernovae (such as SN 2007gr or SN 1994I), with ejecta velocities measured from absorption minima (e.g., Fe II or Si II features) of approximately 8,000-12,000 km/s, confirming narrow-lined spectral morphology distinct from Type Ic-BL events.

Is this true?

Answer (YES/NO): YES